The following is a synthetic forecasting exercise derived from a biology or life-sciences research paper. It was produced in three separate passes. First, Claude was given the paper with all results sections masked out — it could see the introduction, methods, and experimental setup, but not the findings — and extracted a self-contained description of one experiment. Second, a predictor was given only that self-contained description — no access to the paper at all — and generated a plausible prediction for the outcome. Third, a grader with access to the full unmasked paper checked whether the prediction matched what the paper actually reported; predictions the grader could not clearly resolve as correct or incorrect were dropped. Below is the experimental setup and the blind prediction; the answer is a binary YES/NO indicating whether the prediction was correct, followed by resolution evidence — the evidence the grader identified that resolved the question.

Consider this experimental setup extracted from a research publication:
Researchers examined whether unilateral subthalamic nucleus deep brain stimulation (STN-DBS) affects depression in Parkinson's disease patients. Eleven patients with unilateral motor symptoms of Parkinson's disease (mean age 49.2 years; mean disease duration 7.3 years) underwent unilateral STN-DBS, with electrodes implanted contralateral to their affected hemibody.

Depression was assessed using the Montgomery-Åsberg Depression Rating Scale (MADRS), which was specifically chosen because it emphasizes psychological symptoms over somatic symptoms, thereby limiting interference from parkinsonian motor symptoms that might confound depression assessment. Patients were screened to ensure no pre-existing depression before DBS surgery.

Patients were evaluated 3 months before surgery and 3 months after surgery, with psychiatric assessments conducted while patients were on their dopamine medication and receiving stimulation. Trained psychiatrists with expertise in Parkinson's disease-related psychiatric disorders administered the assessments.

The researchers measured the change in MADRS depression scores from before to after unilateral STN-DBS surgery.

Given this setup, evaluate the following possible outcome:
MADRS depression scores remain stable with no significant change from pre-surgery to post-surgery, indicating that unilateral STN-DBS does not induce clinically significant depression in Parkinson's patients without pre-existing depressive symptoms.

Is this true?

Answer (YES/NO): YES